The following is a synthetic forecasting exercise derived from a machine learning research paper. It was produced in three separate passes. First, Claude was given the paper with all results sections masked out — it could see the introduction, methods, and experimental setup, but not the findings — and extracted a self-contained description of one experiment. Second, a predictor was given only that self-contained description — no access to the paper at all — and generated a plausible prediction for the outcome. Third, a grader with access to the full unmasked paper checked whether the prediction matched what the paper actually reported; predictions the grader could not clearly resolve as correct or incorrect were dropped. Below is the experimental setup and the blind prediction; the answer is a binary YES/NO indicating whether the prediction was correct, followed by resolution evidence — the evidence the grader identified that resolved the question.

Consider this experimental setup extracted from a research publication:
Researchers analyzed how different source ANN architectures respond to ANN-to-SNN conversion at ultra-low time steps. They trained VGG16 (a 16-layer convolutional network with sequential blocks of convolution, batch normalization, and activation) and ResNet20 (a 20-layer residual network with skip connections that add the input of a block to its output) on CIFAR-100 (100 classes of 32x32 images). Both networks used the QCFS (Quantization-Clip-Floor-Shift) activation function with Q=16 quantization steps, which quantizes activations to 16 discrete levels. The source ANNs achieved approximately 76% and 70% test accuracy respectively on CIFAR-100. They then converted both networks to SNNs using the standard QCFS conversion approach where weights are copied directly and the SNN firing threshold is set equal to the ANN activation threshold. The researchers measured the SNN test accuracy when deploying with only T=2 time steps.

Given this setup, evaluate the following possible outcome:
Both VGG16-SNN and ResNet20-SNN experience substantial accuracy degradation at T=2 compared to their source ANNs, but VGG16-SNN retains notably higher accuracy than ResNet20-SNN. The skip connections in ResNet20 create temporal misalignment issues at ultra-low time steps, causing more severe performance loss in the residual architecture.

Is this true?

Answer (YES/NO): YES